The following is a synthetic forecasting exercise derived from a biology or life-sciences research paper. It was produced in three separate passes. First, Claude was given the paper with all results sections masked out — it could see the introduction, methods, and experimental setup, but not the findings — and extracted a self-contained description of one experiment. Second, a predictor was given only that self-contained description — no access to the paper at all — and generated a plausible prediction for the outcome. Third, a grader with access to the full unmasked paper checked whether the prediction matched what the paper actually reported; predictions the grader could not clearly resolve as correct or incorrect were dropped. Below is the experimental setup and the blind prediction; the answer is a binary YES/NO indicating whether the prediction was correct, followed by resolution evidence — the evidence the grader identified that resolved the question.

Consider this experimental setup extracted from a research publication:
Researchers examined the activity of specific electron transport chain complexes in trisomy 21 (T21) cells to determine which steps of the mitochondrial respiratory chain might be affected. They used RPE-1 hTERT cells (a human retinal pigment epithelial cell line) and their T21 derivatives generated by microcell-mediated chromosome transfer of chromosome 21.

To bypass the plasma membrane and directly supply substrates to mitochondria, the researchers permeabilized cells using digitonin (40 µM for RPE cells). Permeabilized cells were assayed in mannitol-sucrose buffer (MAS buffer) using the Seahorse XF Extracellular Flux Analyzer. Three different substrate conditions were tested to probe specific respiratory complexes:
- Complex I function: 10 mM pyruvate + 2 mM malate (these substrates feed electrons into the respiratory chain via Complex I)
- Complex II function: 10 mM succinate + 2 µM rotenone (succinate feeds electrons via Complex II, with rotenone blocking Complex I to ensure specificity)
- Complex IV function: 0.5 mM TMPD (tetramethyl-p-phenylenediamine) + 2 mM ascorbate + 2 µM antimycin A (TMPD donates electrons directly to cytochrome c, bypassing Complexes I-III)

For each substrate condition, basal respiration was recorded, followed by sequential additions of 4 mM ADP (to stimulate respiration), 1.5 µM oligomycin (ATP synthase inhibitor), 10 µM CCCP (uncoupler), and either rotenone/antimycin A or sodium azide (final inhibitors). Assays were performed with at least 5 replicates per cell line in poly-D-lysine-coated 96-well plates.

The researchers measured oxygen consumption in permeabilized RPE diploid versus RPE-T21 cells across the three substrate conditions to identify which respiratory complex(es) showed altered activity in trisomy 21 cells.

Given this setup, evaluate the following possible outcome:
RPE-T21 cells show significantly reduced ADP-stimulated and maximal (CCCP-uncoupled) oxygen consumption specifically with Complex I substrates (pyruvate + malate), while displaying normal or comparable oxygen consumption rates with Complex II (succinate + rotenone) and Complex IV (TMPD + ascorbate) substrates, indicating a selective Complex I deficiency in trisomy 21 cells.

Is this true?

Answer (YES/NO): NO